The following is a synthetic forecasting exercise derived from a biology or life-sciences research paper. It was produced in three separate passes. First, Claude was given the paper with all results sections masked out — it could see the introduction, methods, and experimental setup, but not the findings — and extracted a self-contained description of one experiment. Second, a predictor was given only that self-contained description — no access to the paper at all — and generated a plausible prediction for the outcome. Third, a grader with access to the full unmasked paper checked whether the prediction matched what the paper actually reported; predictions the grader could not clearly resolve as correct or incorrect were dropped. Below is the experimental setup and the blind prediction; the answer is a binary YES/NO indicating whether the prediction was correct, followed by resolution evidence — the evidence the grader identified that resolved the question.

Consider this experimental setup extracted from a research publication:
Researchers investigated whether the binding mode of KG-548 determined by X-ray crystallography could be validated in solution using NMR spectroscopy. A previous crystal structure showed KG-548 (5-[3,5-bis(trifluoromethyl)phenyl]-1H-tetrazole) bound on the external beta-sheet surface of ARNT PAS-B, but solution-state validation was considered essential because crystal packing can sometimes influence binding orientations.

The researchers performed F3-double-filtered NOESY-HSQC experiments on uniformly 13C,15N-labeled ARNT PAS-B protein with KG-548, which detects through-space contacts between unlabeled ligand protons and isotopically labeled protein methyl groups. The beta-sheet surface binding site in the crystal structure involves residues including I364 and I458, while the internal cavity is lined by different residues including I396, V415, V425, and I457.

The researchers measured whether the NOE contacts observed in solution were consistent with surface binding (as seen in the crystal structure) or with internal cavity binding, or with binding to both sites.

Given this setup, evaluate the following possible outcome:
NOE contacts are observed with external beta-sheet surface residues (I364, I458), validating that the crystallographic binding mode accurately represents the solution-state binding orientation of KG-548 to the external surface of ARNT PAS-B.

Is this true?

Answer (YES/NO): YES